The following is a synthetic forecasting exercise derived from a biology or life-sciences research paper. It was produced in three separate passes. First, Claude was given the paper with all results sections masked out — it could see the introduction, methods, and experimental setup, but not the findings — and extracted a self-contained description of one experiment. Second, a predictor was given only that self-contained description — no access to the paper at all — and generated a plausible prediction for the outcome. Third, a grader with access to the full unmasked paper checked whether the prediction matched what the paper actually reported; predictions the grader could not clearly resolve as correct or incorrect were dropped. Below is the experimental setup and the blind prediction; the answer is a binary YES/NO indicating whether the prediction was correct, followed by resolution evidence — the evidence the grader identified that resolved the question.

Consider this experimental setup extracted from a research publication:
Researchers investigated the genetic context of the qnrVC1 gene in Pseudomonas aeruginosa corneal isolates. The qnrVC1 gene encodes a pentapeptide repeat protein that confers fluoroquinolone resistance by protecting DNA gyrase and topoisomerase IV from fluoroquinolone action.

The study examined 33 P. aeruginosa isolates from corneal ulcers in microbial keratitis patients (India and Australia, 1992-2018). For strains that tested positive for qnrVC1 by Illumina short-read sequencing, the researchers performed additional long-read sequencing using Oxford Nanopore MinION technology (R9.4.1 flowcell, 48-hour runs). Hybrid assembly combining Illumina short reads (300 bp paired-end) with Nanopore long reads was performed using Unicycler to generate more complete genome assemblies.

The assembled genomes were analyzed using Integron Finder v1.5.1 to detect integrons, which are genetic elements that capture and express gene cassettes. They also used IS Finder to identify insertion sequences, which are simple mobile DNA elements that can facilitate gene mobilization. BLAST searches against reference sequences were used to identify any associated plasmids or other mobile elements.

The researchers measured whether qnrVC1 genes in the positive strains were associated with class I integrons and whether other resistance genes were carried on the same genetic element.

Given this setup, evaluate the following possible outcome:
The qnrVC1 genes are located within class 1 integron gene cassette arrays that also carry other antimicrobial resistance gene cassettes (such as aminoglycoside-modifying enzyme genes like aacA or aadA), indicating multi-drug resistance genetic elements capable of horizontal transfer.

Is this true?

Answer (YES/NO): NO